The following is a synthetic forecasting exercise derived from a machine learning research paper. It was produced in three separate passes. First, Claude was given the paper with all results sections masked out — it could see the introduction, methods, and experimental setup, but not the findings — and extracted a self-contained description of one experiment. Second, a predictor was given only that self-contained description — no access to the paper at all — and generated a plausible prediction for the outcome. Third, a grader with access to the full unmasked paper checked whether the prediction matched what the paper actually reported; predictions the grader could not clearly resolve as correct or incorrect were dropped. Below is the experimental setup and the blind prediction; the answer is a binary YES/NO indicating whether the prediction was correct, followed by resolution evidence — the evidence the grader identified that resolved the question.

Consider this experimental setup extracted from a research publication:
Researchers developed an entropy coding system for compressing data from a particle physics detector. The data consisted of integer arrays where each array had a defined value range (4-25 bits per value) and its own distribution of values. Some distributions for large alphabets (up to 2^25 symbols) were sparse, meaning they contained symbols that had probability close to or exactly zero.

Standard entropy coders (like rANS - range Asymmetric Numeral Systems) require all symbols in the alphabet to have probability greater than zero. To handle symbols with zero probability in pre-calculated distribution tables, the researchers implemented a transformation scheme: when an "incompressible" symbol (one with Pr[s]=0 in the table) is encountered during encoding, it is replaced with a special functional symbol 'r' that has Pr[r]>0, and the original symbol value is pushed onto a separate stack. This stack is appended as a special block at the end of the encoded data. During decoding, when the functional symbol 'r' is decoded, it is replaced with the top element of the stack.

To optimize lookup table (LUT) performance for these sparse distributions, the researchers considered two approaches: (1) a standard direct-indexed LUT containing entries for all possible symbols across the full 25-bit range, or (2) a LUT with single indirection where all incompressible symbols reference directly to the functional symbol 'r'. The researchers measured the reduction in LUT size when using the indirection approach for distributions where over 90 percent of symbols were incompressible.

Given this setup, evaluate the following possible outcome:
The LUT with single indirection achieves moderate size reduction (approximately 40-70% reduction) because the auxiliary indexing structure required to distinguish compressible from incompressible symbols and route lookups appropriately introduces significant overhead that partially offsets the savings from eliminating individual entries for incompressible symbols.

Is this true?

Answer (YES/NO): NO